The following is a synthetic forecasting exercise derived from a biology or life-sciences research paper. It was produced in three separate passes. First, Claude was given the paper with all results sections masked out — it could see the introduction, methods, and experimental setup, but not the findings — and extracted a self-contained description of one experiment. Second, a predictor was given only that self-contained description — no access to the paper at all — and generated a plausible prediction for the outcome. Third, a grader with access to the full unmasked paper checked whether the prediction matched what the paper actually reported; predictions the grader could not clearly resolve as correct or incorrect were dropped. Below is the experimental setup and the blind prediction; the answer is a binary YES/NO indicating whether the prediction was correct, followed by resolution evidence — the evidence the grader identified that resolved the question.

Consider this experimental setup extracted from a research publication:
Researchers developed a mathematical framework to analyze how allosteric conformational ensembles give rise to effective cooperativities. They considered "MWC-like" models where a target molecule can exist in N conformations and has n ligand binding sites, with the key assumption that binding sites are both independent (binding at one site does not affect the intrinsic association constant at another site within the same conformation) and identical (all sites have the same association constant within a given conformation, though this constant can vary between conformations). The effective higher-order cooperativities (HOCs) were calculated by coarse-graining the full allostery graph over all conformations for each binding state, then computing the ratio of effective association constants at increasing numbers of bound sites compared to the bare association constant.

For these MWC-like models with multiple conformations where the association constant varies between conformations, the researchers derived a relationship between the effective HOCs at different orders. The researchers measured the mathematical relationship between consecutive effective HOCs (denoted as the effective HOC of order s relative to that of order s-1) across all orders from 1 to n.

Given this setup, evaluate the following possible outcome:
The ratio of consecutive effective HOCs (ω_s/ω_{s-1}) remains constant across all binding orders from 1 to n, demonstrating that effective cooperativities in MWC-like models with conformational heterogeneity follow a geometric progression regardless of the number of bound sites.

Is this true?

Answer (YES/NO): NO